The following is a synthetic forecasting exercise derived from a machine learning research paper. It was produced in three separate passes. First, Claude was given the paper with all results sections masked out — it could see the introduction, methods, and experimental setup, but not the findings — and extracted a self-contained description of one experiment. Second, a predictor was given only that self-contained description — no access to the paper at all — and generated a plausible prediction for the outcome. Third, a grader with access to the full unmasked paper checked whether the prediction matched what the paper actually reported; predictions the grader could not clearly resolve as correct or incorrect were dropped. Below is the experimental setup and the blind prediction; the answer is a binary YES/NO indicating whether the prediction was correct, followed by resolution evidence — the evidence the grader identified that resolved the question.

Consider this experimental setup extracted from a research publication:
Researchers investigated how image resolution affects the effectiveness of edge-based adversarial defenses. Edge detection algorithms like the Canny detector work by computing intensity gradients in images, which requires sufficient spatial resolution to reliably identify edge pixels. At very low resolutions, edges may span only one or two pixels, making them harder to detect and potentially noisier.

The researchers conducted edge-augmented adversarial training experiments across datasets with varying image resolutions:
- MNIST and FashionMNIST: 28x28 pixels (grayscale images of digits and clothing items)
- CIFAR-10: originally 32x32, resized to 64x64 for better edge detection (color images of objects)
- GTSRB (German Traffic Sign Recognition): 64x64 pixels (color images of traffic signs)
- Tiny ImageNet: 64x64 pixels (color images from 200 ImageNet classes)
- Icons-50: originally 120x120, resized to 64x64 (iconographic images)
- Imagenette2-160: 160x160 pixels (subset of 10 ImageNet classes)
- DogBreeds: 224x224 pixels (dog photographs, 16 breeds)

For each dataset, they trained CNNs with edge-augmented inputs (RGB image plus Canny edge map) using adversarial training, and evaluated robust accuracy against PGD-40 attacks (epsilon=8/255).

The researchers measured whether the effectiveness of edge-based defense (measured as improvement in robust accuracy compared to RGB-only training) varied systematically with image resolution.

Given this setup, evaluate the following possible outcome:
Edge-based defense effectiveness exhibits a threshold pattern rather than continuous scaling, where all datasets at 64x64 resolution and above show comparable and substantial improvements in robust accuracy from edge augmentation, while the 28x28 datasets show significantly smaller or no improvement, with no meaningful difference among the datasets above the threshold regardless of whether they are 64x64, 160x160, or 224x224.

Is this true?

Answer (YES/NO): NO